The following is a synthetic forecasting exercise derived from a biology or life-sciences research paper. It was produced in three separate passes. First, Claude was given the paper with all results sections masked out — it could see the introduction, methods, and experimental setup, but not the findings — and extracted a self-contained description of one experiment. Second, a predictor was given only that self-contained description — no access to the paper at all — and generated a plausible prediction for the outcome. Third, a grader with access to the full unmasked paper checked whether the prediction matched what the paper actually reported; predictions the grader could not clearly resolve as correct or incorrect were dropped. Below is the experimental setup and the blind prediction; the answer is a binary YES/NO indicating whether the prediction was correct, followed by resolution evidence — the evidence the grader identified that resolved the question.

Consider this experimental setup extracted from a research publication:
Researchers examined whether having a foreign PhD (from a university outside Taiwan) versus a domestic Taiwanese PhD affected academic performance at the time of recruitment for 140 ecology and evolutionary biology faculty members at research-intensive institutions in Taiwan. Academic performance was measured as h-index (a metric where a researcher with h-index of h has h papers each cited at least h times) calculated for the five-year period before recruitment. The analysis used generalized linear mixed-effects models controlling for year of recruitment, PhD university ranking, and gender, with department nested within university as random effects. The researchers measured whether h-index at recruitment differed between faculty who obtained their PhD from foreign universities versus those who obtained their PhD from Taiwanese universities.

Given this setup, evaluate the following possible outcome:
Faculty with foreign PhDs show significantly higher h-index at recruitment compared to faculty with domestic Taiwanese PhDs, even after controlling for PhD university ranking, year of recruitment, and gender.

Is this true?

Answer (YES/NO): NO